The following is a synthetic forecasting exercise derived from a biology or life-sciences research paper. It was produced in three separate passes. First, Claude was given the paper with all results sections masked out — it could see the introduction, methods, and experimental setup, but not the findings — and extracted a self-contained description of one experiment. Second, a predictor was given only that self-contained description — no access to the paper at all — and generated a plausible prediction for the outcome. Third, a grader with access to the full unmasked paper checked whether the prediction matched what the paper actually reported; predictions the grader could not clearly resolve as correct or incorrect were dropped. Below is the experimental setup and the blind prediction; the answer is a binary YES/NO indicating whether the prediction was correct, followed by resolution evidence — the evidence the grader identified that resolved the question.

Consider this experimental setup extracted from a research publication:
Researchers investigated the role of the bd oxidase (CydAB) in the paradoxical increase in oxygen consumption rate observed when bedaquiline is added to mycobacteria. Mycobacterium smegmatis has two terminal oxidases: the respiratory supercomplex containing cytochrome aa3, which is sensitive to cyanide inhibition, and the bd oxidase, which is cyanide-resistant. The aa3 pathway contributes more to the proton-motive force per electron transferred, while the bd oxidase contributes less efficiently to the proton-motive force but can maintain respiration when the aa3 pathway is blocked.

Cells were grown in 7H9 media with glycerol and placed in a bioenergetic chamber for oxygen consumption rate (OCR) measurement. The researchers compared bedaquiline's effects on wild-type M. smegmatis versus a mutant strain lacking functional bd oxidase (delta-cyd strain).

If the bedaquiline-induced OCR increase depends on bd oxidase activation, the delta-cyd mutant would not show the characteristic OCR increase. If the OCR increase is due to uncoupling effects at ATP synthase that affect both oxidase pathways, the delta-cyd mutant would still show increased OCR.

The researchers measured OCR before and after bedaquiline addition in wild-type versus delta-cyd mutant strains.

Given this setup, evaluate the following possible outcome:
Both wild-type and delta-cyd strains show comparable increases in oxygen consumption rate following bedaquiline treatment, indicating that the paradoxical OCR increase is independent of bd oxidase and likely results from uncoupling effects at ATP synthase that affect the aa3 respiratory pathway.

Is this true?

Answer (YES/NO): NO